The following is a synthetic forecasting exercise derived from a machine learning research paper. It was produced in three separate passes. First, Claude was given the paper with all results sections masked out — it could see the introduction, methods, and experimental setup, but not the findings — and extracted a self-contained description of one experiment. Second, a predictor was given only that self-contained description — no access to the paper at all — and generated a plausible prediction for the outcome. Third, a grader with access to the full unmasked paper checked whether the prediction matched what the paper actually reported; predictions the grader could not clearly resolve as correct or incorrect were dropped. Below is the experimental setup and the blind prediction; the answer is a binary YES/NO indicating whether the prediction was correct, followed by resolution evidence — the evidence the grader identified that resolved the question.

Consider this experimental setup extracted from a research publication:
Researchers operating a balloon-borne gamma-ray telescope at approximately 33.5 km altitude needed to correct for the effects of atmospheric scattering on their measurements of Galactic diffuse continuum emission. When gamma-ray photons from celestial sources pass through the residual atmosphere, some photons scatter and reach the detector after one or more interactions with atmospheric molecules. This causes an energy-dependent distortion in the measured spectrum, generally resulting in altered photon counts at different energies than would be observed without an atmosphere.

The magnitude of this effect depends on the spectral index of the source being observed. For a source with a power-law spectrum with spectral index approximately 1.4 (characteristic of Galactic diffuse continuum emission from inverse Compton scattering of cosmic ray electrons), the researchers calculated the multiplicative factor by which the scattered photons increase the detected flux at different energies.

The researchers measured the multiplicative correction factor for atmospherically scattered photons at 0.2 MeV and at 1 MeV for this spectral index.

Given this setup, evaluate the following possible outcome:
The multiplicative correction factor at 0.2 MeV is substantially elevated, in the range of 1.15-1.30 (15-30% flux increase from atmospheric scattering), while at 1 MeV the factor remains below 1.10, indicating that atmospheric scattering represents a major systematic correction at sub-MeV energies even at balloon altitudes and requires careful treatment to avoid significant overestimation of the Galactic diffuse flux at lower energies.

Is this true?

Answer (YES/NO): NO